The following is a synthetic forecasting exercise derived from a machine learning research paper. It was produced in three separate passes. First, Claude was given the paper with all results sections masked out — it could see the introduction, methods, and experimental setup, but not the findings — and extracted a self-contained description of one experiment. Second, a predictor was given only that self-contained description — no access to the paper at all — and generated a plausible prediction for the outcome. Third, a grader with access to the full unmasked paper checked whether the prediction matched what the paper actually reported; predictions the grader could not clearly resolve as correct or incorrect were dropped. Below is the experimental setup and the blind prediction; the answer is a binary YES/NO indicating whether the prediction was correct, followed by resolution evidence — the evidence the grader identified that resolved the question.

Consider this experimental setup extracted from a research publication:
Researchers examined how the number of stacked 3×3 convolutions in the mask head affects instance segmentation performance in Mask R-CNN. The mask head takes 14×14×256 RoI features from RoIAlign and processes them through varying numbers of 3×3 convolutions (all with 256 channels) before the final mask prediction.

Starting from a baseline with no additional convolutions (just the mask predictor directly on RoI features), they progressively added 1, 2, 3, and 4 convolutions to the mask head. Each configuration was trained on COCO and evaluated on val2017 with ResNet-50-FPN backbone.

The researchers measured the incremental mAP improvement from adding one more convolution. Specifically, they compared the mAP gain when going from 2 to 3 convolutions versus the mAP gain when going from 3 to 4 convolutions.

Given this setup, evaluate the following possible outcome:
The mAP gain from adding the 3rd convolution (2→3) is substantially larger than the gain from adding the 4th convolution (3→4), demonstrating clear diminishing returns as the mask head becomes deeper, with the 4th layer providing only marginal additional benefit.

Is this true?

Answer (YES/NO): YES